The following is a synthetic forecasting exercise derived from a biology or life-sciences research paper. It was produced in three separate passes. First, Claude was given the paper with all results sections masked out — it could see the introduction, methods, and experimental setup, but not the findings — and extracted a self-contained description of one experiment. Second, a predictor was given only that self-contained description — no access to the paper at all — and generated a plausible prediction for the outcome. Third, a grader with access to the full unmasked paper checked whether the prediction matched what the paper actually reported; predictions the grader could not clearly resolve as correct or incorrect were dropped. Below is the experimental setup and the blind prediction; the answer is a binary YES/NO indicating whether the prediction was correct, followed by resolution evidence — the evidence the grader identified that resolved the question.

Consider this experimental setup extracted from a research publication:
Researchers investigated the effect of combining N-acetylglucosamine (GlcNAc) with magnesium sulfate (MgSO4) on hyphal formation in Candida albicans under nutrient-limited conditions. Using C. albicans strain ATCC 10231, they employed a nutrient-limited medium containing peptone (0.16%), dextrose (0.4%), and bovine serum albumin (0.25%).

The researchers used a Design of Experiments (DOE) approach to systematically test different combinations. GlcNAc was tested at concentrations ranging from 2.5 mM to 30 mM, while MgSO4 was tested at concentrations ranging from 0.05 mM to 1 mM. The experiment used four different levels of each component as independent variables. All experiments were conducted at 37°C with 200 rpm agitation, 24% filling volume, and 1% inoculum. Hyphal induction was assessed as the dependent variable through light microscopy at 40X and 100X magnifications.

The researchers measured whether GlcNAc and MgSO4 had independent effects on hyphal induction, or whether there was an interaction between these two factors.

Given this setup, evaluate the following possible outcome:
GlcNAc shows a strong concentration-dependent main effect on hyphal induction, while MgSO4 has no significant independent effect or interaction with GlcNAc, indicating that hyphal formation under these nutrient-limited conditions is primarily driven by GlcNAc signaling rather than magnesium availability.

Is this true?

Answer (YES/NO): YES